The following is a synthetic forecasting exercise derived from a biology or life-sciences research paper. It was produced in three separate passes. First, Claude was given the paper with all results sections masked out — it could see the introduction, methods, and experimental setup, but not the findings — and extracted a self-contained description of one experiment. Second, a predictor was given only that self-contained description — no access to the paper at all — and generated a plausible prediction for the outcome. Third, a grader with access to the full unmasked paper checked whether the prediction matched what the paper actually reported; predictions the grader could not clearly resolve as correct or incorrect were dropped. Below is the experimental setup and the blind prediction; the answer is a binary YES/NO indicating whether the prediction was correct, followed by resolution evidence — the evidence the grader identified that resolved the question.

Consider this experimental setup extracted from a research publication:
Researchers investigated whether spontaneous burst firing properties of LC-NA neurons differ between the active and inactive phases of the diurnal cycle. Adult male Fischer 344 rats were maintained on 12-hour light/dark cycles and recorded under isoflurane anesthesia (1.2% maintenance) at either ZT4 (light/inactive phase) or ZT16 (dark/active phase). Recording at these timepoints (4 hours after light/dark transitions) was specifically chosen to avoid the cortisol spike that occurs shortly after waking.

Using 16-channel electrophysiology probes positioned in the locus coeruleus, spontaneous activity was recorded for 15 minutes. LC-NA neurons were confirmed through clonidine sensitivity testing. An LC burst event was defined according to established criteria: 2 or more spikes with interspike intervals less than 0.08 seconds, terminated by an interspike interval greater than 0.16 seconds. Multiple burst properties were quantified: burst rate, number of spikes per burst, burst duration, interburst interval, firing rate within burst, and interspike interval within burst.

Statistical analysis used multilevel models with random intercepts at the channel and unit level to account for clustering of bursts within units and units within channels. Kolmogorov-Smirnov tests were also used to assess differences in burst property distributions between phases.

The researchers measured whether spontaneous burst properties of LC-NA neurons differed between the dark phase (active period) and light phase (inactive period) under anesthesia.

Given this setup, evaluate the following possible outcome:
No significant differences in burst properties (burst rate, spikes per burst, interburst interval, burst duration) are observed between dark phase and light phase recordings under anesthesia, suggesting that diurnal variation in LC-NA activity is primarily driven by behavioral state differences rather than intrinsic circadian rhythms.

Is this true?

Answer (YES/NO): NO